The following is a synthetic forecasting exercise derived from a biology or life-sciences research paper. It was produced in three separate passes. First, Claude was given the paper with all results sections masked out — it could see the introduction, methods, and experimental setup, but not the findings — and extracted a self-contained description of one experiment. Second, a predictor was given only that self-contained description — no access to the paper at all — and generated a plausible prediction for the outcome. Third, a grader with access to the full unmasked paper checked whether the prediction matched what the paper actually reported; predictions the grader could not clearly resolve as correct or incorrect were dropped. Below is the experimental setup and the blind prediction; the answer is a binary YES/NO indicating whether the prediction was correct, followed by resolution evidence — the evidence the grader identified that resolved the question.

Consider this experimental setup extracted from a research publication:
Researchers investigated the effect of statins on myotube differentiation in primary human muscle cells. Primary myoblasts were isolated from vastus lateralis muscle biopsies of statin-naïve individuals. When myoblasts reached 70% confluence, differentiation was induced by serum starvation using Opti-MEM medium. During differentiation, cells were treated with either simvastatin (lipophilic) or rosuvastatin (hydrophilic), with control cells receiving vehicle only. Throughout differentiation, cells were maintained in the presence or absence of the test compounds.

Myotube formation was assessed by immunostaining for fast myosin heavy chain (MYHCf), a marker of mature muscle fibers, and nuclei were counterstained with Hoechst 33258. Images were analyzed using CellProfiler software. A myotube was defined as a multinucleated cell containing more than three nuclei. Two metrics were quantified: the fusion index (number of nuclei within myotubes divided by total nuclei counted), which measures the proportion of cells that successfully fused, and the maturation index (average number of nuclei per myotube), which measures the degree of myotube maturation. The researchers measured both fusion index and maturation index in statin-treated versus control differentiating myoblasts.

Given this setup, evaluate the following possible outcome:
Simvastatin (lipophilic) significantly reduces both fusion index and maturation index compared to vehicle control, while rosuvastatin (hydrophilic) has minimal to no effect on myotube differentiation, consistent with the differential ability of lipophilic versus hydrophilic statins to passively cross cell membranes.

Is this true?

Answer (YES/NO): NO